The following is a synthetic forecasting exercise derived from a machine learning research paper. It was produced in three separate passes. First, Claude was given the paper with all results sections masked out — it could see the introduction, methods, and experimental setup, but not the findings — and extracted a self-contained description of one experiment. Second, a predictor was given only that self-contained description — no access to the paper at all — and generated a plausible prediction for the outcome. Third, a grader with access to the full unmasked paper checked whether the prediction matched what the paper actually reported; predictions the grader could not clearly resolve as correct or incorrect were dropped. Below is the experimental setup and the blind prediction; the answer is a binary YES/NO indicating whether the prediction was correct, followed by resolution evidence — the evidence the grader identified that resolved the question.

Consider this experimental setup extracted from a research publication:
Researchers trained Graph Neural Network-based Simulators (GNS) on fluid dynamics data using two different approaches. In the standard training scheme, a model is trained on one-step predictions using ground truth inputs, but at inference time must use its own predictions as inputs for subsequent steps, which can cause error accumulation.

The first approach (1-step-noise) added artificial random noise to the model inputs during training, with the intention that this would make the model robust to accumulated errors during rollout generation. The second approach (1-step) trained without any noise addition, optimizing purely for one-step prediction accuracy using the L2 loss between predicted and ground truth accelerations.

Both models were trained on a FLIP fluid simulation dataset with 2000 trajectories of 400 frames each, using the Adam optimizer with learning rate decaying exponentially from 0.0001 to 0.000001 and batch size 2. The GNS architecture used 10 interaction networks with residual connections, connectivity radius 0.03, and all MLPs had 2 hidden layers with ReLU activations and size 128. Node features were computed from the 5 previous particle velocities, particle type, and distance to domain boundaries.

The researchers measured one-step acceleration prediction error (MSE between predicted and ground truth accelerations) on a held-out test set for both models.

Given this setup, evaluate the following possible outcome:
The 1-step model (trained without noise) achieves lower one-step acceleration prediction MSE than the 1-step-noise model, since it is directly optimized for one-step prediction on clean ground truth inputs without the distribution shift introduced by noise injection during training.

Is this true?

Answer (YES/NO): YES